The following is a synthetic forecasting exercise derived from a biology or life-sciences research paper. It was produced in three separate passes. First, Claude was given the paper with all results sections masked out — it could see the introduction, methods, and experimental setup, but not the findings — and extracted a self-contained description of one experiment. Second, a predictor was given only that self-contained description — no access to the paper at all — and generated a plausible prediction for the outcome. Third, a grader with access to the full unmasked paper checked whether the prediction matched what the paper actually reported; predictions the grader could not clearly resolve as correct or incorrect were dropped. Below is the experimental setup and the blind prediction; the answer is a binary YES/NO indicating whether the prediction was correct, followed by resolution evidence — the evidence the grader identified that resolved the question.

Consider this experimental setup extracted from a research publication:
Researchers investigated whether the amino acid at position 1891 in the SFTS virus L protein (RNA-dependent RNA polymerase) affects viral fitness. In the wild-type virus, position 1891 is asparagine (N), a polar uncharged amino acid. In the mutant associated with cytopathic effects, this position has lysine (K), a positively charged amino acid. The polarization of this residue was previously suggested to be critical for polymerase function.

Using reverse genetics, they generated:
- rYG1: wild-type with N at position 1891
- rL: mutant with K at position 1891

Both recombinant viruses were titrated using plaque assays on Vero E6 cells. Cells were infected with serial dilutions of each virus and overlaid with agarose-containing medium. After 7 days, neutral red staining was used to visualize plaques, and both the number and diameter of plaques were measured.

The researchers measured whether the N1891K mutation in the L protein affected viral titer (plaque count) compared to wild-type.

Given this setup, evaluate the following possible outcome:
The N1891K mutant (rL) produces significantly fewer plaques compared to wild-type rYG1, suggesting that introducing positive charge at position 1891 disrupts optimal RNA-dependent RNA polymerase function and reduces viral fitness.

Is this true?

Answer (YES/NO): NO